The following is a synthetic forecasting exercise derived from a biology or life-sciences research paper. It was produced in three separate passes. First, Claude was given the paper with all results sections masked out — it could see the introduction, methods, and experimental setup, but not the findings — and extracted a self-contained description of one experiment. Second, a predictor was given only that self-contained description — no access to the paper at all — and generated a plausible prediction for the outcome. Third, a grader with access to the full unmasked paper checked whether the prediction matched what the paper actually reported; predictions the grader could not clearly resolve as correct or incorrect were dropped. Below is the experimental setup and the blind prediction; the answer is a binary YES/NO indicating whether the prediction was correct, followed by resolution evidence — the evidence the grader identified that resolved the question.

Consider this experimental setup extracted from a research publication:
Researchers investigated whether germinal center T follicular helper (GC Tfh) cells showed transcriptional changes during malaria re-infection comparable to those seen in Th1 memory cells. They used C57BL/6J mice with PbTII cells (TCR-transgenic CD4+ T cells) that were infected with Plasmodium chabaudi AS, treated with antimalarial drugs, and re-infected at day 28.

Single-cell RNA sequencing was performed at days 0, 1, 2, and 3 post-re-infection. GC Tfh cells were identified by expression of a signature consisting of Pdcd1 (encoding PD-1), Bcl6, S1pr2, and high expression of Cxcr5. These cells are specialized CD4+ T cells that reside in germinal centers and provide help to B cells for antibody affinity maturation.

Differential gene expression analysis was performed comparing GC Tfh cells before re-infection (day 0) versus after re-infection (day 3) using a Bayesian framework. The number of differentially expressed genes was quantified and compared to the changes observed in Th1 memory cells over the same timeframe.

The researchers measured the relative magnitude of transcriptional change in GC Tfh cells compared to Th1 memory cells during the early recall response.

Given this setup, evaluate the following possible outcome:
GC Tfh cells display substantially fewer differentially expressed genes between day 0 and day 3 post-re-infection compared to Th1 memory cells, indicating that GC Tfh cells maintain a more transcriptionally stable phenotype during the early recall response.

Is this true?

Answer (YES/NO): YES